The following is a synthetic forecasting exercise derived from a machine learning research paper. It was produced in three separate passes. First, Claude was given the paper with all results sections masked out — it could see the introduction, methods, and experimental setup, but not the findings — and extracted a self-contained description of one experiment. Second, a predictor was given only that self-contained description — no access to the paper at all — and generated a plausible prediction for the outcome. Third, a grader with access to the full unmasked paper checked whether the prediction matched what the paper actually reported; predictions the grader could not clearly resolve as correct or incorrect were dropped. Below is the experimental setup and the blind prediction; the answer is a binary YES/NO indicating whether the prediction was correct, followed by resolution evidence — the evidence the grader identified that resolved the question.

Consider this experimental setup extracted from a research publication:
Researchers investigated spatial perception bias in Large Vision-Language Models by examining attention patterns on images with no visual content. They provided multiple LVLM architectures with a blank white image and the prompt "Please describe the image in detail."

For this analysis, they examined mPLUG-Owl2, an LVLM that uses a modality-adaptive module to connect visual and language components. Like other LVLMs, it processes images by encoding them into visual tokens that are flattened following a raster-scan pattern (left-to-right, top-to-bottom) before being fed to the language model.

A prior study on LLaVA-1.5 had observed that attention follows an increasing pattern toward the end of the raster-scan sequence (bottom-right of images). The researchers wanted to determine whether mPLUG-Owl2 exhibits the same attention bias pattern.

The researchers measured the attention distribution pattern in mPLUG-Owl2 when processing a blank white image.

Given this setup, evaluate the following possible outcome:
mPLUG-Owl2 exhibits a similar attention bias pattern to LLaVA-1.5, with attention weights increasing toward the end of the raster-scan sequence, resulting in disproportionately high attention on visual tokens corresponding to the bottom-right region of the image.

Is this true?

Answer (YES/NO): NO